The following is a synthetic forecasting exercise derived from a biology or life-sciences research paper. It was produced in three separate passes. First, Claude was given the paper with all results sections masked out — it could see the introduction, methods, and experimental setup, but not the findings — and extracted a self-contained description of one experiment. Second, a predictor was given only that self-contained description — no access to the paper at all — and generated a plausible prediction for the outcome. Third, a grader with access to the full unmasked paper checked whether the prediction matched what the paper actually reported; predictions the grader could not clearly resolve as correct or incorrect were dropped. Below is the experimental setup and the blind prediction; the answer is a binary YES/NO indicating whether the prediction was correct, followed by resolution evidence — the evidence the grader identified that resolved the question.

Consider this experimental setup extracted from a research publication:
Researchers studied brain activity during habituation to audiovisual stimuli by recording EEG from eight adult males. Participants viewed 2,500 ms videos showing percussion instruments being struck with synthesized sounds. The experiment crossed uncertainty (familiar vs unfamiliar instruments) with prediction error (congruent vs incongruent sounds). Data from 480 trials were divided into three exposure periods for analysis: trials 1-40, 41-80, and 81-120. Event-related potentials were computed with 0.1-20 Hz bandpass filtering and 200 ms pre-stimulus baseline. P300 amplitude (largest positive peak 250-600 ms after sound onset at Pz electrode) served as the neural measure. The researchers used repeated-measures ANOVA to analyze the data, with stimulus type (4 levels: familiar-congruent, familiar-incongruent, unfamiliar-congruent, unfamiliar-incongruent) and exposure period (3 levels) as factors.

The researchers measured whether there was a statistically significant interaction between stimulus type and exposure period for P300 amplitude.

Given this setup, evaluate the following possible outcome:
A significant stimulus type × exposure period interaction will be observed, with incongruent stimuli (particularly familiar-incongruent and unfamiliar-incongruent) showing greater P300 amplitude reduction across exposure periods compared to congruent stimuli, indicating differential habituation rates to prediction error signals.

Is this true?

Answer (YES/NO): NO